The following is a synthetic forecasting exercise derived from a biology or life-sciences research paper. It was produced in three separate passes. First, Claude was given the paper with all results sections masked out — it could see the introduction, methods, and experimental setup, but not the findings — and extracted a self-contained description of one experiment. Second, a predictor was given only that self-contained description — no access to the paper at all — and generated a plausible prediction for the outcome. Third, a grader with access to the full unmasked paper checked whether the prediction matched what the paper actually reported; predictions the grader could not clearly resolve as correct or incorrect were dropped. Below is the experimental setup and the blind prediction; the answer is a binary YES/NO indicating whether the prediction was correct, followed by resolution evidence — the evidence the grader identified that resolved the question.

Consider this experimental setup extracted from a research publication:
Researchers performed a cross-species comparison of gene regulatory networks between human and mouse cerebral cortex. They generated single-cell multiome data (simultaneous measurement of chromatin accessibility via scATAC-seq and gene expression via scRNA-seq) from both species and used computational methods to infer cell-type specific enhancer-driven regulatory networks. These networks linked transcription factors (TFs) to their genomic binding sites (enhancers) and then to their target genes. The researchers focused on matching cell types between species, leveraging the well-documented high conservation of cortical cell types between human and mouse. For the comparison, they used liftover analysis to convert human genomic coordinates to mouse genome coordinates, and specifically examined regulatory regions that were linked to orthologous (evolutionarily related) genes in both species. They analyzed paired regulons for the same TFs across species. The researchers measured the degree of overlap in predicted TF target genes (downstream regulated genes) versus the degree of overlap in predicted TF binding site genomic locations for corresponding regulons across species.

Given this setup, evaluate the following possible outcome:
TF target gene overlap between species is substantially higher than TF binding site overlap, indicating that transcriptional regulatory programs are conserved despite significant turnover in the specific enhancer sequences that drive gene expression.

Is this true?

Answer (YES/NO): YES